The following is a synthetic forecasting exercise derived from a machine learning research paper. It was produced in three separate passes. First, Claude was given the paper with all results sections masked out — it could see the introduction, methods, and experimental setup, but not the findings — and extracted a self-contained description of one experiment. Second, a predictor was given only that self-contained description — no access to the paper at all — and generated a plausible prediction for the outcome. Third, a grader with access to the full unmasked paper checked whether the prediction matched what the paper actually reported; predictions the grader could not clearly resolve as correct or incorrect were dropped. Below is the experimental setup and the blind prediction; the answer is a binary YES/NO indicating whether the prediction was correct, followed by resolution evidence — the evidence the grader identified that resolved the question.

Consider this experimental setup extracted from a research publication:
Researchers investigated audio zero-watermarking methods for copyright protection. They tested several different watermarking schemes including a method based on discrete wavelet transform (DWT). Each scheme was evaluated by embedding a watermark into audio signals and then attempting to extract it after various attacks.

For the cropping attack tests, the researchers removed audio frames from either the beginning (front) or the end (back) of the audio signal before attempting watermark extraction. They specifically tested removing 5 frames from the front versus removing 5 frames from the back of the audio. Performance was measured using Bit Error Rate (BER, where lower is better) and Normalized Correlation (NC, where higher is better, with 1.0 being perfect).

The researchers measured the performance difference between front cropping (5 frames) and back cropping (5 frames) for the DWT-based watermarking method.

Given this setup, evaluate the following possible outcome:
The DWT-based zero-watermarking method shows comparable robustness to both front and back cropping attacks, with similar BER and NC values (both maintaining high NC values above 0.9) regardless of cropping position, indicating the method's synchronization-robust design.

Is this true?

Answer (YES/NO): NO